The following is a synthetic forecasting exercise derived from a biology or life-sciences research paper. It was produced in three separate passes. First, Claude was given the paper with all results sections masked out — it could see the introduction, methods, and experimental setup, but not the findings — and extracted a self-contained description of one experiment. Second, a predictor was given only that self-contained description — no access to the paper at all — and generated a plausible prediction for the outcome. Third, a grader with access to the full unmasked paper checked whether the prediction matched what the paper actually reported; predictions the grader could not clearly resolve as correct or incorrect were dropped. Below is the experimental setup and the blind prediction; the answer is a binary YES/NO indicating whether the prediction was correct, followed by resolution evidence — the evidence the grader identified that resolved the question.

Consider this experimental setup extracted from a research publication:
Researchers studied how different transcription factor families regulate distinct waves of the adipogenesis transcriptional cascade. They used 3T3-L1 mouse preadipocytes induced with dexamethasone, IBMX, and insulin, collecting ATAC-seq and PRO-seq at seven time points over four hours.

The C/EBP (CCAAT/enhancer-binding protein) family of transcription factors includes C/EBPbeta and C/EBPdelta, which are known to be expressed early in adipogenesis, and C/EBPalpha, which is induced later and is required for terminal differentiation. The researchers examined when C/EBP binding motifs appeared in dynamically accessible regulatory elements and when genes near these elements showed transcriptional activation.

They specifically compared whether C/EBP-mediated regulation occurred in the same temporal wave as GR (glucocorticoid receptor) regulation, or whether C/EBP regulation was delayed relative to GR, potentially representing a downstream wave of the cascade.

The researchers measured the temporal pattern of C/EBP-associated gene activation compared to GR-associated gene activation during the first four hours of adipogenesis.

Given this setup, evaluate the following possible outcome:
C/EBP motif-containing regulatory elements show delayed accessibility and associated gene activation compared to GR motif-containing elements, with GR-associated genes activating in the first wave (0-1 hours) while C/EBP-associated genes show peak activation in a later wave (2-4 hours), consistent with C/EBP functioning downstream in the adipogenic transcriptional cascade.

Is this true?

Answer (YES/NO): NO